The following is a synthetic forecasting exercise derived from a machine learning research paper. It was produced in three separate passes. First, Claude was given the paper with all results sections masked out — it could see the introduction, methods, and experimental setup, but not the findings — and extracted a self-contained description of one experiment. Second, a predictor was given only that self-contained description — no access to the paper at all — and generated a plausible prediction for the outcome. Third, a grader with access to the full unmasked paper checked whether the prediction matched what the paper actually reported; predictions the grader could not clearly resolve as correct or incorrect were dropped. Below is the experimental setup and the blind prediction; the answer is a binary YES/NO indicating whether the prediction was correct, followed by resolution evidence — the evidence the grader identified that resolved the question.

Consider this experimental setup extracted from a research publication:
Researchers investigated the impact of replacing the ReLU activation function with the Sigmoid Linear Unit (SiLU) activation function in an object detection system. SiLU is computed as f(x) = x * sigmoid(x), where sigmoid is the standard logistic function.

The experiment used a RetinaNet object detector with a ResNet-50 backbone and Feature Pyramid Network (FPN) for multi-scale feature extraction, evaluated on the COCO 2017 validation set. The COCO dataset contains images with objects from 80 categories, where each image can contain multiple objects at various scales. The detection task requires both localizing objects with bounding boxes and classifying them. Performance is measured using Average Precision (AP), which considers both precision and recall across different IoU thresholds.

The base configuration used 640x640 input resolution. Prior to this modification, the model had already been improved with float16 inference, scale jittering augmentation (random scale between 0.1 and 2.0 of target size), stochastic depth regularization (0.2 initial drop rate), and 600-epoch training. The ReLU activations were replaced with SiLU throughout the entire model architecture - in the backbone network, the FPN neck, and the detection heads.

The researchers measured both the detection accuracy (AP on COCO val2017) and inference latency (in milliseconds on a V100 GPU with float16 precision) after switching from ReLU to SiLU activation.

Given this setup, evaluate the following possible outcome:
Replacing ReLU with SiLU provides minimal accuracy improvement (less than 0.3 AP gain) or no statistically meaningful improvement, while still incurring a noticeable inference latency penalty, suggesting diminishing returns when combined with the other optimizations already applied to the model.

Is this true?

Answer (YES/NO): NO